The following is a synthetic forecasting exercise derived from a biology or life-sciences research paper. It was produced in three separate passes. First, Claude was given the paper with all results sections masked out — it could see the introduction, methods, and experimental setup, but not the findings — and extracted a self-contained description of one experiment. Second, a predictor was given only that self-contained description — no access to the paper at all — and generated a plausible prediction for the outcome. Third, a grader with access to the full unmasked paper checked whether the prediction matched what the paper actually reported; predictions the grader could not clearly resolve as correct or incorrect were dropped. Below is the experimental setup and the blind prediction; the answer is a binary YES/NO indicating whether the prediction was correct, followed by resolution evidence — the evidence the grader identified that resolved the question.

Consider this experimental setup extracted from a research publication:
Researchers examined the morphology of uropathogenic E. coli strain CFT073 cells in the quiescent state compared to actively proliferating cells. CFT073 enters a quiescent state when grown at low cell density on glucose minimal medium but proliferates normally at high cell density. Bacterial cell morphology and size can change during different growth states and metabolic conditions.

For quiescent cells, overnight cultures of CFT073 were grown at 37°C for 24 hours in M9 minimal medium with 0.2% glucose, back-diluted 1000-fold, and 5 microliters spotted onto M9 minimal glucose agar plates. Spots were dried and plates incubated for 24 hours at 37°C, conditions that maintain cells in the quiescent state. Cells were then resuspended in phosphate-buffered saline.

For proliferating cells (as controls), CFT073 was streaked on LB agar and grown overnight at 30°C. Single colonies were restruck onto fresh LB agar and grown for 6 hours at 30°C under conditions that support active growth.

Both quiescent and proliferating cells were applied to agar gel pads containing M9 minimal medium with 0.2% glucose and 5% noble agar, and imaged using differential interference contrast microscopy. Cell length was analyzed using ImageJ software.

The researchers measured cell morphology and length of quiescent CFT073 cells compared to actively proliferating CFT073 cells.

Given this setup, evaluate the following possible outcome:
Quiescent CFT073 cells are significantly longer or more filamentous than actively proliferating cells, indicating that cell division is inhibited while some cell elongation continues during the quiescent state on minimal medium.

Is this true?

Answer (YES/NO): YES